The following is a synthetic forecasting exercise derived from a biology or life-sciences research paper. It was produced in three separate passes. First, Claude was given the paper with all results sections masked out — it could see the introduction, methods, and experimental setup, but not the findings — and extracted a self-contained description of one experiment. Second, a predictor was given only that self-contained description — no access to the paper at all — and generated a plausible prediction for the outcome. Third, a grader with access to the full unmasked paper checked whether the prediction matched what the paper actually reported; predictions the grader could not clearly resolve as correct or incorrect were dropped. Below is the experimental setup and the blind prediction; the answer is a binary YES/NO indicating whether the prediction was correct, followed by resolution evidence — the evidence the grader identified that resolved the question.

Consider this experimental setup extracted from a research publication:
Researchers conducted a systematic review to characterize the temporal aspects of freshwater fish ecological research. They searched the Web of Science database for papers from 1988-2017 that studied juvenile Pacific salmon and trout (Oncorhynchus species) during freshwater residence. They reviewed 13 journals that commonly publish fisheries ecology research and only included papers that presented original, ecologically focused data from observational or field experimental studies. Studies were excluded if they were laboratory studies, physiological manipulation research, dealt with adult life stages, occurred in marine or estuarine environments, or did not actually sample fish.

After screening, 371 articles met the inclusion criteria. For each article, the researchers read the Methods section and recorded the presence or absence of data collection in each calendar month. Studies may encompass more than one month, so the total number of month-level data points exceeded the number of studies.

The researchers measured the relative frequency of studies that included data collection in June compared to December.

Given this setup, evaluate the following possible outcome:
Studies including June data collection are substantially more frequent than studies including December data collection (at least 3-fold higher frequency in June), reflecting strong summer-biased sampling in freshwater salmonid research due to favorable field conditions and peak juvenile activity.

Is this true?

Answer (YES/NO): YES